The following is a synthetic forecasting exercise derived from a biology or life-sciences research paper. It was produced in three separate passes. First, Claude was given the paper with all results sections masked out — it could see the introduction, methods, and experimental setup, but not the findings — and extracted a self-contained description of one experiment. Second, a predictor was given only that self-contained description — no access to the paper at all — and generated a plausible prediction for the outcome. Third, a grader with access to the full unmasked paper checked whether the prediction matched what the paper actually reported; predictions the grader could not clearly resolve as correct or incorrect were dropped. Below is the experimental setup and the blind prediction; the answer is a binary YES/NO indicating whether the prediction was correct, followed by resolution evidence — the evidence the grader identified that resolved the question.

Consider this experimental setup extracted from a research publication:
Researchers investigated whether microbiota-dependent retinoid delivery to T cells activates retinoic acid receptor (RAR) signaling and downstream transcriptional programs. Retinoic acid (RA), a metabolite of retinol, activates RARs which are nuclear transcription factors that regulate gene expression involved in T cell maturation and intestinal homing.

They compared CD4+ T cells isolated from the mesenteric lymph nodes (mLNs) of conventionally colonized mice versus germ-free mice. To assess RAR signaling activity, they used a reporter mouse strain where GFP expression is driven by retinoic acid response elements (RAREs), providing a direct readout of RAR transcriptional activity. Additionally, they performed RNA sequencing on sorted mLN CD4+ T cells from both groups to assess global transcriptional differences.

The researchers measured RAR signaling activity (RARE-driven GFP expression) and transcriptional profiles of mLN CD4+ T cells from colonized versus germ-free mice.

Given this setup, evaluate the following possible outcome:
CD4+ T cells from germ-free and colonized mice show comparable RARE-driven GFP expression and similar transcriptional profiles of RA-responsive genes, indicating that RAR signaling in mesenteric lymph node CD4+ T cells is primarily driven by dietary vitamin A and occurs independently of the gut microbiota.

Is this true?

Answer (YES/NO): NO